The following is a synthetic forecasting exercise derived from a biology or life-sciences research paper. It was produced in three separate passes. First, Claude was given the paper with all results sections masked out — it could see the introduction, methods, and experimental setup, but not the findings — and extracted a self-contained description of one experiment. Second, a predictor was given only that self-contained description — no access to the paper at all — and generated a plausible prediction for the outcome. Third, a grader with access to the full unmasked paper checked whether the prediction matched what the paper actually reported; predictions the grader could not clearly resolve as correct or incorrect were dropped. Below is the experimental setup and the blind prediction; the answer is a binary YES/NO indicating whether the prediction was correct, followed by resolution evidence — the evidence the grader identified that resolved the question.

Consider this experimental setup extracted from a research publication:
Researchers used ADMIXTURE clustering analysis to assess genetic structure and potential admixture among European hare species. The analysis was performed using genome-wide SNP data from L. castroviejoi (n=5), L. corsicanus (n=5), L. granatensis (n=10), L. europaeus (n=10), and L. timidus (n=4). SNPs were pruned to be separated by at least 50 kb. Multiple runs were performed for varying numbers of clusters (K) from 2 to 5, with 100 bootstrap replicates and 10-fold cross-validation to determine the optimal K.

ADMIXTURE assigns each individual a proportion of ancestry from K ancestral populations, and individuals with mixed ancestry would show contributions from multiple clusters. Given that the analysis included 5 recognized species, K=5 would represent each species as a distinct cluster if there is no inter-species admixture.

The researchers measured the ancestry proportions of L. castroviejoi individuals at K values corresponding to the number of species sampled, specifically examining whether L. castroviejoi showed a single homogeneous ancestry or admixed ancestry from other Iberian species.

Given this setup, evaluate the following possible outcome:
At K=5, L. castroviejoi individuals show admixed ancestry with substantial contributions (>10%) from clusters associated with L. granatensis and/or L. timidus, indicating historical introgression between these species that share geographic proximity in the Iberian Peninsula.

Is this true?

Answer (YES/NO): NO